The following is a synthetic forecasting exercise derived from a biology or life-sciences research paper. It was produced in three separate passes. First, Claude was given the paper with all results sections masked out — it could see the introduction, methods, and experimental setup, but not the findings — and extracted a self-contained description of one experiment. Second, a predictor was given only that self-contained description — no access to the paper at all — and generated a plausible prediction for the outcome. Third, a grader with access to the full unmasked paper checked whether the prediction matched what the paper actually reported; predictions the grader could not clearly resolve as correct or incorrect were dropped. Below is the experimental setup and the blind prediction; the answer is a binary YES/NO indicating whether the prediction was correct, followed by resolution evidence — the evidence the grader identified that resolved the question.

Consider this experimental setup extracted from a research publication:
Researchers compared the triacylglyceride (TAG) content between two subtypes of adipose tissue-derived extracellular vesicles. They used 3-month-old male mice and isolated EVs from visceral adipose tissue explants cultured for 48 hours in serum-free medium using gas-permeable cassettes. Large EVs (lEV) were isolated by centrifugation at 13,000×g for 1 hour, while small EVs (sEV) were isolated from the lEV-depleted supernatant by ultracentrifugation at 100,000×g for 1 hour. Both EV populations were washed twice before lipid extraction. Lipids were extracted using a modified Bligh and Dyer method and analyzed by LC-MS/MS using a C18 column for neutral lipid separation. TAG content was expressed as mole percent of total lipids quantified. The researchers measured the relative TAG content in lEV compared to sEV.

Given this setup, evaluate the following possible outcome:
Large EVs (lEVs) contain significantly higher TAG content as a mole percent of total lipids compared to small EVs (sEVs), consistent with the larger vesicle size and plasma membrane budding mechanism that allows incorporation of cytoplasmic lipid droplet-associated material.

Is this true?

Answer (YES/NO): YES